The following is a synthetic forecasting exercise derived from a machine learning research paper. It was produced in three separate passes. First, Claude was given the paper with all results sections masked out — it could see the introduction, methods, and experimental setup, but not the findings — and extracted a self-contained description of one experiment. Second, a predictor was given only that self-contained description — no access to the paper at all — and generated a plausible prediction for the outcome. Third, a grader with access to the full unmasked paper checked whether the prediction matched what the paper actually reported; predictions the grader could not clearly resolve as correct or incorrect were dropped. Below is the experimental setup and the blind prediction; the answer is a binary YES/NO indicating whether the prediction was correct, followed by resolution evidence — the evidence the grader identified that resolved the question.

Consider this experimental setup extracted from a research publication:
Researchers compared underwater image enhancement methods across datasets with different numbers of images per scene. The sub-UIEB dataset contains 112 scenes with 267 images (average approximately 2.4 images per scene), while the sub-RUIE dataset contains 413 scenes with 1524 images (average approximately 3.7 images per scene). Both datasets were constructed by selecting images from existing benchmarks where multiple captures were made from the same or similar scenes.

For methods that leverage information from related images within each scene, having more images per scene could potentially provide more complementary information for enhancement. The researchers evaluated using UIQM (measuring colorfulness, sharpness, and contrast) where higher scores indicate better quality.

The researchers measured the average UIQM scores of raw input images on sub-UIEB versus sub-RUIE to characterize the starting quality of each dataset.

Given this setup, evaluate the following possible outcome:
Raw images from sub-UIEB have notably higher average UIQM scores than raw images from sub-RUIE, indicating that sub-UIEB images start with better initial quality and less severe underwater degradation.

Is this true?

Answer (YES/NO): YES